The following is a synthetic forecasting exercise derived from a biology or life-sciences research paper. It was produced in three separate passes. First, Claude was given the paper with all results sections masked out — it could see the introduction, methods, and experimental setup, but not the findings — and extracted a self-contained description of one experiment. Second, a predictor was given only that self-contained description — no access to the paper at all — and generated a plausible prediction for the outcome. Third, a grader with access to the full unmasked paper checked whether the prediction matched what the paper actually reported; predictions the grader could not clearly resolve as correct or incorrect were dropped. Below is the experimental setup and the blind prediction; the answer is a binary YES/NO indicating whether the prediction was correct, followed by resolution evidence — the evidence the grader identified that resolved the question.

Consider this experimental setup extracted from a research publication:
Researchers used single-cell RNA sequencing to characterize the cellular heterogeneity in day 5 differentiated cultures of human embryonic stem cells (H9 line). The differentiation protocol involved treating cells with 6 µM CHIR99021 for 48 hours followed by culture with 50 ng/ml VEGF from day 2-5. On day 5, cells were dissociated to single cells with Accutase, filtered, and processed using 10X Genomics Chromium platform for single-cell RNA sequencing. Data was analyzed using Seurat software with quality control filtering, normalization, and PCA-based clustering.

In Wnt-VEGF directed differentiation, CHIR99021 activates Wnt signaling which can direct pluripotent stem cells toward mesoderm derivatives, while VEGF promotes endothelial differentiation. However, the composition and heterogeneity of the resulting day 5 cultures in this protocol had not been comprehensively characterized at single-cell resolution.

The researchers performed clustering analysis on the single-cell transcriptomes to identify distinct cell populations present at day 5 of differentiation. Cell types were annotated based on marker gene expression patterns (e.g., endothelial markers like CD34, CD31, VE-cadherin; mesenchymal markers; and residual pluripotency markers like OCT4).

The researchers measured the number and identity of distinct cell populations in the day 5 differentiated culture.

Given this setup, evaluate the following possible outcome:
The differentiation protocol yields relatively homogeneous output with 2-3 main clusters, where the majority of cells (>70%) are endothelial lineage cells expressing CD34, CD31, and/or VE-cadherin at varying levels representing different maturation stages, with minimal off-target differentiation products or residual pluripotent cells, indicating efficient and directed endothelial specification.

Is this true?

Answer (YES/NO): NO